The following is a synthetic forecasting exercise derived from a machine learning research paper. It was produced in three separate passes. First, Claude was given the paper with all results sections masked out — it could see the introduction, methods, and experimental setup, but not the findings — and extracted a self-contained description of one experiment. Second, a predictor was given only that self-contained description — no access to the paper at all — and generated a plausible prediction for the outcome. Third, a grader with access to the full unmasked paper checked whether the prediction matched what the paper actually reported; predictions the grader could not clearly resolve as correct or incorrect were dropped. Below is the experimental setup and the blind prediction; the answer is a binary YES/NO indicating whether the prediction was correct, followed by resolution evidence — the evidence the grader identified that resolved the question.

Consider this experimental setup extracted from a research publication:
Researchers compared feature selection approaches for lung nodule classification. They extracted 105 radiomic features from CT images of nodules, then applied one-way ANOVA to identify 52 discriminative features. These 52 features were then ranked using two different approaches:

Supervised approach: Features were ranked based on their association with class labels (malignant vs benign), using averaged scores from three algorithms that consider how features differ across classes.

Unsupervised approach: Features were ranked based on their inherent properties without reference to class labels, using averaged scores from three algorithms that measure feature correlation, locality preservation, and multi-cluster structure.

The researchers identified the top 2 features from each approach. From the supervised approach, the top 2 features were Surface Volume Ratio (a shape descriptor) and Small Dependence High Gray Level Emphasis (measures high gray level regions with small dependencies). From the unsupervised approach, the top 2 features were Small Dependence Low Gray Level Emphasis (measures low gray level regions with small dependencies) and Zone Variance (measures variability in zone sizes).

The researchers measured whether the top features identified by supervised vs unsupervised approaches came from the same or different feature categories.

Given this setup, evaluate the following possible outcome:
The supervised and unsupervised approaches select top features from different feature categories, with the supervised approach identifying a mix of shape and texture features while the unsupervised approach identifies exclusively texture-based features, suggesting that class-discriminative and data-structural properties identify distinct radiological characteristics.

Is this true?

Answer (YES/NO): YES